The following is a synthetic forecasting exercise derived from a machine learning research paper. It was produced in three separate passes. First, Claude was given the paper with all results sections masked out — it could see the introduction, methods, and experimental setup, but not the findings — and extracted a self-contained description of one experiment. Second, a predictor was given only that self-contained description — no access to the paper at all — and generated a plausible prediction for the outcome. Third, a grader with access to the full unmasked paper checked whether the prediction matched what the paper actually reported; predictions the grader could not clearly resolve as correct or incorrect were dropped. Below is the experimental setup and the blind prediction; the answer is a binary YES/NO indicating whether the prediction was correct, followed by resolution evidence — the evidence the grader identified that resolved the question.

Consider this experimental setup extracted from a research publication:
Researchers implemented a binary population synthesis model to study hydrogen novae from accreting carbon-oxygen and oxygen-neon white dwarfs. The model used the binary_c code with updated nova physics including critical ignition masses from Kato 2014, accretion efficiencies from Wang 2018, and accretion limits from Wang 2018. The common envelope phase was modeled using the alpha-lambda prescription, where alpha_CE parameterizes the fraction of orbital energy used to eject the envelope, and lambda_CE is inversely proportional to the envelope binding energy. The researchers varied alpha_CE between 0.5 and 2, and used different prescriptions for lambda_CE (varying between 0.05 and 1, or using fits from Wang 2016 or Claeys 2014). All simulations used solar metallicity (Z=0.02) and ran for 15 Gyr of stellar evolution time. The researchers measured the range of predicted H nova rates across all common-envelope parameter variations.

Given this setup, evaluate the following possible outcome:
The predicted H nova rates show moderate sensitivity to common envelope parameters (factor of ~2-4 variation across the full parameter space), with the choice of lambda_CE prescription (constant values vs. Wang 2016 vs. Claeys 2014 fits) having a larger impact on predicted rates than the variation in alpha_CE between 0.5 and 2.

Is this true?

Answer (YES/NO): YES